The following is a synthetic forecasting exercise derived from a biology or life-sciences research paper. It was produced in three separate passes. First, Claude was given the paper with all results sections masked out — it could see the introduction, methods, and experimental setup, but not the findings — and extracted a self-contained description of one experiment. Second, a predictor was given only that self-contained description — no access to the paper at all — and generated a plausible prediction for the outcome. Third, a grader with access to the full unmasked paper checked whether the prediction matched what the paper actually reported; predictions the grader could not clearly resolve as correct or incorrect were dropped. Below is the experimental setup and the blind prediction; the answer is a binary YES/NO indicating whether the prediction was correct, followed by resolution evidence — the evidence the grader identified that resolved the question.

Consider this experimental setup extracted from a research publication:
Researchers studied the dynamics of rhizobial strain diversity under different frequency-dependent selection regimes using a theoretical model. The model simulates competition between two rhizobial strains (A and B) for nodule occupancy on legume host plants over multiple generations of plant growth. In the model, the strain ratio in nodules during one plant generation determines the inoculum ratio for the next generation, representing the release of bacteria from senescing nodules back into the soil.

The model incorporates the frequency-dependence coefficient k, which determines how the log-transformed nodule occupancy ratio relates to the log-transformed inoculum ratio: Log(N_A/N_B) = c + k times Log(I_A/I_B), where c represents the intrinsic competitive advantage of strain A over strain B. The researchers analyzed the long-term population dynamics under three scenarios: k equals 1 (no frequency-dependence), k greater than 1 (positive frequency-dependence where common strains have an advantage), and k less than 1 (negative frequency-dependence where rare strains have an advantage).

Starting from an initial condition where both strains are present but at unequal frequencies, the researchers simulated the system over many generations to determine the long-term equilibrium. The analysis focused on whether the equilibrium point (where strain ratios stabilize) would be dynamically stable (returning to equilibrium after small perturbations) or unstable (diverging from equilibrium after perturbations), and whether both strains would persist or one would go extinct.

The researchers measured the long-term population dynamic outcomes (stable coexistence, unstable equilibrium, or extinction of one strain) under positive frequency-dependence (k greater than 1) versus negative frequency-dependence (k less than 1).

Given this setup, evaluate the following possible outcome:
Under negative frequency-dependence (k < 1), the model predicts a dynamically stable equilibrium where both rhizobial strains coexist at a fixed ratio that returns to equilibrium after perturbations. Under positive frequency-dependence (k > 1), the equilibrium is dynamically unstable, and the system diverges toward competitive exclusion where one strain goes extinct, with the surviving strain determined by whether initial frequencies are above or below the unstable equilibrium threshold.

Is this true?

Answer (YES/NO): YES